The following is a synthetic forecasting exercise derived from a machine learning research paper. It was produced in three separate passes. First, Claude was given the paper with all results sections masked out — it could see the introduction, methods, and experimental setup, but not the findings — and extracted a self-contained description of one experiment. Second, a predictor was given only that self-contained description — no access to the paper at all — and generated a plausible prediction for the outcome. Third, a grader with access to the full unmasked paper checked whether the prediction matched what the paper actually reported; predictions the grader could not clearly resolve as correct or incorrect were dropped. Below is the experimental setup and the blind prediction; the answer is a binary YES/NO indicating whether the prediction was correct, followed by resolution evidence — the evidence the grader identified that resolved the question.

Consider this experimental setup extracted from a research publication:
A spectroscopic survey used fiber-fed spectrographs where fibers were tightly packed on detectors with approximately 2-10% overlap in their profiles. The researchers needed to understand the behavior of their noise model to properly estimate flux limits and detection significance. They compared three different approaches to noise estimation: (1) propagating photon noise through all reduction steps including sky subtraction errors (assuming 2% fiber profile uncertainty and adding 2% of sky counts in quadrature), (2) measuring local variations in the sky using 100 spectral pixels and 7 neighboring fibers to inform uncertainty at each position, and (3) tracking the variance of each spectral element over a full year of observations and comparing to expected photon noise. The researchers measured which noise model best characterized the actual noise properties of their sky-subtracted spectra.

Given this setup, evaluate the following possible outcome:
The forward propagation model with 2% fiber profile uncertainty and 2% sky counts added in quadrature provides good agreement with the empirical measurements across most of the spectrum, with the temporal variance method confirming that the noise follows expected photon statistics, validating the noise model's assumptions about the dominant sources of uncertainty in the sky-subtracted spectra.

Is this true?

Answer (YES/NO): NO